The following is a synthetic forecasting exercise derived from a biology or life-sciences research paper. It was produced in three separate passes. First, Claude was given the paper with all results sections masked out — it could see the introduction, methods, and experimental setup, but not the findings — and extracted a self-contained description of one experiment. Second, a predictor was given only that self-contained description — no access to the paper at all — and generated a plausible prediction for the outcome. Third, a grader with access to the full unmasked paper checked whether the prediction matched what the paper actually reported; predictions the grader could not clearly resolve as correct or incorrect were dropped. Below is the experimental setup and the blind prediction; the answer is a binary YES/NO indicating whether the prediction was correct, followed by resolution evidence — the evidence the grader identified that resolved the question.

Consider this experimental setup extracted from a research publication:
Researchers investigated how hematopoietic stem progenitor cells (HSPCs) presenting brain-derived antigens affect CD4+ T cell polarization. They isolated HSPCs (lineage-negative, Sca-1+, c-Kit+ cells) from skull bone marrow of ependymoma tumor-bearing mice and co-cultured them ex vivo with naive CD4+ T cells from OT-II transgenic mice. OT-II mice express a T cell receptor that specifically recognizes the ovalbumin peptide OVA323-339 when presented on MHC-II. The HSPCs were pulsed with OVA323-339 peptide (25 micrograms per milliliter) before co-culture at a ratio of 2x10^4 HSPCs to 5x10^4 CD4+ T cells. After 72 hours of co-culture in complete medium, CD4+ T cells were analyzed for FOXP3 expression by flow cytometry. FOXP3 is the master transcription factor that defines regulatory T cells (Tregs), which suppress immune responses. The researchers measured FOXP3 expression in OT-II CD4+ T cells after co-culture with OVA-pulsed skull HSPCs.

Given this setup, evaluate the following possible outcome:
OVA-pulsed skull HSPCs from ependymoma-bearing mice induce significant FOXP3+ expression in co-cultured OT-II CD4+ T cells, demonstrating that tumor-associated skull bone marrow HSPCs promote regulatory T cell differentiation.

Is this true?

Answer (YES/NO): YES